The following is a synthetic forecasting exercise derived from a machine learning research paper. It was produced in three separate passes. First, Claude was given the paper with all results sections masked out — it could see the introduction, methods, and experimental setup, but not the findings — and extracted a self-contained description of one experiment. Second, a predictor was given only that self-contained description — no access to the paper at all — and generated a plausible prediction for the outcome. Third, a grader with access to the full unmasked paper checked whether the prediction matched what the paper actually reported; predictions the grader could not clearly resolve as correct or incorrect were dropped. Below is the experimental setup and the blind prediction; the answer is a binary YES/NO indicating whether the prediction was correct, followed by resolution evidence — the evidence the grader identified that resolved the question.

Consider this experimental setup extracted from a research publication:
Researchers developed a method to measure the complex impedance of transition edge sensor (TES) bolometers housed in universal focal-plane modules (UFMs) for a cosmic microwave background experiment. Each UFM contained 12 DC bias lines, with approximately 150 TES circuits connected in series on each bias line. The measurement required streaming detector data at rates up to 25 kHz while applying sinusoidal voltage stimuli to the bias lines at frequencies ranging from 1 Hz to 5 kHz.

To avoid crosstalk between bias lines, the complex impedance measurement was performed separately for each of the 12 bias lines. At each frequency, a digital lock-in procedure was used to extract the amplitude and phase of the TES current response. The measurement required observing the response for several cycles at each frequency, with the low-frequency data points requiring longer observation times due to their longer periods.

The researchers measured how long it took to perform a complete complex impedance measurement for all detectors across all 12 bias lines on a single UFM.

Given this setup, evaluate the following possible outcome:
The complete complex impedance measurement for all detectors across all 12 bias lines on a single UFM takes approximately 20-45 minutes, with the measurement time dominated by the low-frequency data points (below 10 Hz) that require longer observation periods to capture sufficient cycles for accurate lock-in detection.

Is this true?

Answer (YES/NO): YES